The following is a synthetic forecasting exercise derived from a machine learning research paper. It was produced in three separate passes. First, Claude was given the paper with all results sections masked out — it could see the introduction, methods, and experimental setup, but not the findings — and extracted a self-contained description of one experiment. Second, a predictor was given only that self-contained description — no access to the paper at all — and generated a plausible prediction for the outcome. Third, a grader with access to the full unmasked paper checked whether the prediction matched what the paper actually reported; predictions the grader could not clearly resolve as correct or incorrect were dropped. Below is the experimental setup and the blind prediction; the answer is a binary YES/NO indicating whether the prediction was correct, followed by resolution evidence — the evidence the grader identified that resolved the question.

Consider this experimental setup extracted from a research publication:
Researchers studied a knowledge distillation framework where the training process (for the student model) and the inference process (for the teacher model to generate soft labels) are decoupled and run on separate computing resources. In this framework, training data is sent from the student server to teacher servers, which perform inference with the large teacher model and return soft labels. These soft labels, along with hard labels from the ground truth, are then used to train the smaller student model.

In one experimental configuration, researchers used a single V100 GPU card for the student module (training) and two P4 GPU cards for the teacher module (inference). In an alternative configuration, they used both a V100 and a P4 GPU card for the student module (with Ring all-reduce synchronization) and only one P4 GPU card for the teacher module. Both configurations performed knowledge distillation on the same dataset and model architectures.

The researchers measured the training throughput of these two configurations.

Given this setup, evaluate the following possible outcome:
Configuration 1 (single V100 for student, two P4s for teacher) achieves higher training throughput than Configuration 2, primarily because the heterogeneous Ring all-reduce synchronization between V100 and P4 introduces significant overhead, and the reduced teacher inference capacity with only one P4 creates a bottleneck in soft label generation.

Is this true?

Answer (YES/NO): NO